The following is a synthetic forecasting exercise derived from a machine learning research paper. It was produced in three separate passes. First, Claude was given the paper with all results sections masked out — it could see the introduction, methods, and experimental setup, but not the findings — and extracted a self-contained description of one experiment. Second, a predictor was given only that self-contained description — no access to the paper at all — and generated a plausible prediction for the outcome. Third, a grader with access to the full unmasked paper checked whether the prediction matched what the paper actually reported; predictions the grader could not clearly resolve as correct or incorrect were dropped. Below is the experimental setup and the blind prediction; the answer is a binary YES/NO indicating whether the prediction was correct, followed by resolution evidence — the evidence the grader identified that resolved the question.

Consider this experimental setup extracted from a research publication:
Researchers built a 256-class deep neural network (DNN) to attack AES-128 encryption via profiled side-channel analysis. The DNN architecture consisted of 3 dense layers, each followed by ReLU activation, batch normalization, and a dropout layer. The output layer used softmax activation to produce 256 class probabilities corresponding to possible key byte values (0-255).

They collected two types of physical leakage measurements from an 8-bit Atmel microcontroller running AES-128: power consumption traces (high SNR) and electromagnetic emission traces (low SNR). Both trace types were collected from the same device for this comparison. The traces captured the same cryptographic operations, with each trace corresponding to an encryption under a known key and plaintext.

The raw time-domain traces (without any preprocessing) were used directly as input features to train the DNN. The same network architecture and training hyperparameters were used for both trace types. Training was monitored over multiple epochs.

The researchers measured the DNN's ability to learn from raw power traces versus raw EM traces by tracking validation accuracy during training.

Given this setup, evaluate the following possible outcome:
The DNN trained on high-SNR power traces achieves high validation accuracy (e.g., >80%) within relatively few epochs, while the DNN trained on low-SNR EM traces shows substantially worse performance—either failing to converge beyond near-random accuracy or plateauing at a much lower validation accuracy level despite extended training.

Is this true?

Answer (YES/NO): YES